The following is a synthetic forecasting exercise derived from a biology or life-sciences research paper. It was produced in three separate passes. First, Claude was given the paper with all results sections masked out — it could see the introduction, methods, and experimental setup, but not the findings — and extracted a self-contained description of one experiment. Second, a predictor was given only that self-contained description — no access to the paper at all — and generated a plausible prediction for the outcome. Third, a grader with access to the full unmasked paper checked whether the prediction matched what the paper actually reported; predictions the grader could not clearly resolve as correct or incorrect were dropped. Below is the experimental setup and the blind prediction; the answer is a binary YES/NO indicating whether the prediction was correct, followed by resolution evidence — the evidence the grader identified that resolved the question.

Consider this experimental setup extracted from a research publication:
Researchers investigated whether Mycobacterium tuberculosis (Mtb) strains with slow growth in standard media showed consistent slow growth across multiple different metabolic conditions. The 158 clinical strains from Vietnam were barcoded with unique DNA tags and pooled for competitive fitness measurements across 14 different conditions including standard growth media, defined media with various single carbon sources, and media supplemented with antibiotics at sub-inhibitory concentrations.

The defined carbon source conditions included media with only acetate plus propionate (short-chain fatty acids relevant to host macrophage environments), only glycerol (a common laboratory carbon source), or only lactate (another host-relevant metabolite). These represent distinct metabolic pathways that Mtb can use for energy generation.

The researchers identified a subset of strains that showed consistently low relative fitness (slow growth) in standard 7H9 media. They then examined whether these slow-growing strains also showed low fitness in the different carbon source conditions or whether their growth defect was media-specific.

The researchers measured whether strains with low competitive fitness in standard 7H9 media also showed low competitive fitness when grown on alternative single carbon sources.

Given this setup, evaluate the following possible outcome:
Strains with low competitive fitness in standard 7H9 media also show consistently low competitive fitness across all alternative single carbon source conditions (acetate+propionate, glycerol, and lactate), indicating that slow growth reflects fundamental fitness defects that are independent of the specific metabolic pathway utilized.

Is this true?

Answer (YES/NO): NO